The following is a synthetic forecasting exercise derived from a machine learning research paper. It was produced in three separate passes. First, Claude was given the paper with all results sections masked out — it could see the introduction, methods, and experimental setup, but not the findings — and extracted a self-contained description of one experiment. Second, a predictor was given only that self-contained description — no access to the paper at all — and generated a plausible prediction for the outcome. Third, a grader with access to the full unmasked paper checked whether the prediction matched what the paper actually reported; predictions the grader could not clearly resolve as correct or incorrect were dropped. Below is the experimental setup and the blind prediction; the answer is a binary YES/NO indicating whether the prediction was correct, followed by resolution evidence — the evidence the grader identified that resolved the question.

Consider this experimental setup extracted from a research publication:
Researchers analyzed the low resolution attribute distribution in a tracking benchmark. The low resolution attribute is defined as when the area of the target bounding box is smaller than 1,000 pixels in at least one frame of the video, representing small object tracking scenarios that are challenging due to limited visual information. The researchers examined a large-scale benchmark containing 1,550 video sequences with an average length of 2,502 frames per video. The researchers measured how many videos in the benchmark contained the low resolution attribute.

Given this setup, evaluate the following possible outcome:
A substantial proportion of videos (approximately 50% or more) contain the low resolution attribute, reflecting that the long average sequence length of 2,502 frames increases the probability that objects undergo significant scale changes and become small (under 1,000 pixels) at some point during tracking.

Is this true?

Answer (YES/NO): NO